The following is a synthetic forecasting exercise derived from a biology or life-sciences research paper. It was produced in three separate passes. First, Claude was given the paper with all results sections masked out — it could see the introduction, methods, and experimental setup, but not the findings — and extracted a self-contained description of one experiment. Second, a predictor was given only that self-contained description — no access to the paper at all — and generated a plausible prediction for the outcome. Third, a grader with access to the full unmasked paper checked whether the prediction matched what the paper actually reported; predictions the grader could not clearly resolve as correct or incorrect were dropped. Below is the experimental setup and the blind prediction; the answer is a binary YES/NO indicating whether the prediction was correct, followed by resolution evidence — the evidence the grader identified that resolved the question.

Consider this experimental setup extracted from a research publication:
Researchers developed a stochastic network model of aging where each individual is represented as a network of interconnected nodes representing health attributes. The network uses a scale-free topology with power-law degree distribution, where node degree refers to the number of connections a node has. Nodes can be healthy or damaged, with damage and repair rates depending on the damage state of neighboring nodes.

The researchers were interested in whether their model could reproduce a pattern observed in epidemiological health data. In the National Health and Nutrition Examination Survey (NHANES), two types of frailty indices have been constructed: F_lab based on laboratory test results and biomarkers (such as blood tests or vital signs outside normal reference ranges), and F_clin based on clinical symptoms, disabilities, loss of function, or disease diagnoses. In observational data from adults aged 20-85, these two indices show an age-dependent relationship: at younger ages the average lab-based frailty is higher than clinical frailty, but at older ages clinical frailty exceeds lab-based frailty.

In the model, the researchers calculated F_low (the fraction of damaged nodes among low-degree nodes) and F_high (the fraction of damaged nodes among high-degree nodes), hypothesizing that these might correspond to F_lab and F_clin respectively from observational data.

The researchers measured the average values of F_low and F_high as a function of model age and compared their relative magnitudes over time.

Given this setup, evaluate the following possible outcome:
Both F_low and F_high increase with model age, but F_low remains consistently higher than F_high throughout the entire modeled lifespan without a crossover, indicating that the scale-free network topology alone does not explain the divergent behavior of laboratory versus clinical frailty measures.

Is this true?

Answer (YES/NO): NO